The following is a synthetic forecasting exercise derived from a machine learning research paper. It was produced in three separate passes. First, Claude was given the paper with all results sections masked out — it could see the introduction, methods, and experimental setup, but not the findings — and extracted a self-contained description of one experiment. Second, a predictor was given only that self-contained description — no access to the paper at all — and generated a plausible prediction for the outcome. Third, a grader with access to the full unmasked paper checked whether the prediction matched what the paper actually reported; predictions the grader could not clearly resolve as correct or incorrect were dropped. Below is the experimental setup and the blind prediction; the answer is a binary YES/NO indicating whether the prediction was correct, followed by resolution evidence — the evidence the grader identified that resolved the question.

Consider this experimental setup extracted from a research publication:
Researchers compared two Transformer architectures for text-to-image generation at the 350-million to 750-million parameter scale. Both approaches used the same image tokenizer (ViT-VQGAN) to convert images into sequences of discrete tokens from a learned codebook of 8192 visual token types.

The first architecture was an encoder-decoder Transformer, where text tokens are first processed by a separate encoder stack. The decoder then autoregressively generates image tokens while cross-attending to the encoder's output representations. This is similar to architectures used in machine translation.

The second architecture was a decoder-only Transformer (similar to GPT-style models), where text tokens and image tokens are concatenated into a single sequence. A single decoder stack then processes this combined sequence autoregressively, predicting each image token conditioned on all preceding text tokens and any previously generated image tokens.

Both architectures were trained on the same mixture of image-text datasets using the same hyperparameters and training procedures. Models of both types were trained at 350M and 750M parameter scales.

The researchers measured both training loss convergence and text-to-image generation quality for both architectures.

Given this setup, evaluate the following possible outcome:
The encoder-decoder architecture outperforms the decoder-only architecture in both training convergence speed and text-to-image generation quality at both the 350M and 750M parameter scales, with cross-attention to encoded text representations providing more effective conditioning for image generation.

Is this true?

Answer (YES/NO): NO